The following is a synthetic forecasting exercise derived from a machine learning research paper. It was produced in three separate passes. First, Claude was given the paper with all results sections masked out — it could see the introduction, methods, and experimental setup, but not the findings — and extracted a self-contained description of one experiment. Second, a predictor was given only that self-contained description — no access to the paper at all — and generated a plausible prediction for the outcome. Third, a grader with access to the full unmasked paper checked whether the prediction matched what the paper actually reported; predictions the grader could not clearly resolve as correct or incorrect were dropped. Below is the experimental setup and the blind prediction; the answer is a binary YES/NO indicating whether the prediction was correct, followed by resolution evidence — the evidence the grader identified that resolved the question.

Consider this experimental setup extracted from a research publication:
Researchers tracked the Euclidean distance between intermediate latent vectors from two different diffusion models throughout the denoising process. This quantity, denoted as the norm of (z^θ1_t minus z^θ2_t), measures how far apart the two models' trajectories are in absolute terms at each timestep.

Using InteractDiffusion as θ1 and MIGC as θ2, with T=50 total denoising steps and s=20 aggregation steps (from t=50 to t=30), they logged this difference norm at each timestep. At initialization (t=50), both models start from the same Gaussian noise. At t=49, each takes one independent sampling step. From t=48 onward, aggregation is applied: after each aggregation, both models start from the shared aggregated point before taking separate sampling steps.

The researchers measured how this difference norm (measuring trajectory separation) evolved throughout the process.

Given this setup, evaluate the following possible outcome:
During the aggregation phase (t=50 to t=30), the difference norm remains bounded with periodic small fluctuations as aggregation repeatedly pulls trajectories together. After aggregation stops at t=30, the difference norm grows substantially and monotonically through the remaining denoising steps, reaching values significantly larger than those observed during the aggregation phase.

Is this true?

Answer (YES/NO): NO